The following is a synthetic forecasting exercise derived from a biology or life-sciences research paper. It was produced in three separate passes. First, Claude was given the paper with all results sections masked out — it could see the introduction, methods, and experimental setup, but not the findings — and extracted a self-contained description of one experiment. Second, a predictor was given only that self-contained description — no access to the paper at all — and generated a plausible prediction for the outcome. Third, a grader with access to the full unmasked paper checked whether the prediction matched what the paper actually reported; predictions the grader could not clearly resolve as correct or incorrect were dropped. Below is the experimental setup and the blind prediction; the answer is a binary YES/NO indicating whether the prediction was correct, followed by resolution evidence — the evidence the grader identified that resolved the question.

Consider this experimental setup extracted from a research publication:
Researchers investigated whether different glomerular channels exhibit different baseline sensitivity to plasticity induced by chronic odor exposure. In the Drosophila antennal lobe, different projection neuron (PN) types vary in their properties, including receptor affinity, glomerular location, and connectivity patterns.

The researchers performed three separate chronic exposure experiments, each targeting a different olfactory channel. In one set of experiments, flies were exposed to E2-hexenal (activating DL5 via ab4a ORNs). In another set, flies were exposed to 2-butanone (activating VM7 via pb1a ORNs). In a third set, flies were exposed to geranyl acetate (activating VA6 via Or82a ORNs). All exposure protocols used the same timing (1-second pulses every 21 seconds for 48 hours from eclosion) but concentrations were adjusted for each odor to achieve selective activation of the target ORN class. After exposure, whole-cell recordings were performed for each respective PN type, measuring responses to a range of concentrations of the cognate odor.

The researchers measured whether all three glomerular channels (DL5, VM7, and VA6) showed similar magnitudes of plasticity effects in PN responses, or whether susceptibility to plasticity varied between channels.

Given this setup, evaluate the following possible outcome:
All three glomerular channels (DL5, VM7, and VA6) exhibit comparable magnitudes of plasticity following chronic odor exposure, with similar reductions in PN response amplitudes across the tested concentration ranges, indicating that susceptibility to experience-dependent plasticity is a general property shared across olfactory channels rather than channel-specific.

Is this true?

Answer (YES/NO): NO